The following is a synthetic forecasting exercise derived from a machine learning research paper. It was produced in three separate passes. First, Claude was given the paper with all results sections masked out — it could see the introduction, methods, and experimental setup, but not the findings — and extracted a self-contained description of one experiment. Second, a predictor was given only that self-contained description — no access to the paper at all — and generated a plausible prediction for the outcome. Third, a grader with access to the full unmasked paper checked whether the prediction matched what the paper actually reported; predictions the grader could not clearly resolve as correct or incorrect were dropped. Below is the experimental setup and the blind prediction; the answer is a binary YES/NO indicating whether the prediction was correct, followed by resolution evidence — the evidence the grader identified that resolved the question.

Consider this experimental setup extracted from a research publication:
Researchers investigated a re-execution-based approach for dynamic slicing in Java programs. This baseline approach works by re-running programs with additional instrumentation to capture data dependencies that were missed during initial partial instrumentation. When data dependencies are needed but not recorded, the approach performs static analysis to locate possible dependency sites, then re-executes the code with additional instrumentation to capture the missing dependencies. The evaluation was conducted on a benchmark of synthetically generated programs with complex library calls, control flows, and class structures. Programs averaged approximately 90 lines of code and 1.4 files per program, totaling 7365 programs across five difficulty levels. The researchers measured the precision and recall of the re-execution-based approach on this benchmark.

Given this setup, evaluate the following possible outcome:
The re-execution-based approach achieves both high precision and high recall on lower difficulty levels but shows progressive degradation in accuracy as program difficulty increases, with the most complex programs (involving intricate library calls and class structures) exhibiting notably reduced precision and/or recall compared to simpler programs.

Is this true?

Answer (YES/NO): NO